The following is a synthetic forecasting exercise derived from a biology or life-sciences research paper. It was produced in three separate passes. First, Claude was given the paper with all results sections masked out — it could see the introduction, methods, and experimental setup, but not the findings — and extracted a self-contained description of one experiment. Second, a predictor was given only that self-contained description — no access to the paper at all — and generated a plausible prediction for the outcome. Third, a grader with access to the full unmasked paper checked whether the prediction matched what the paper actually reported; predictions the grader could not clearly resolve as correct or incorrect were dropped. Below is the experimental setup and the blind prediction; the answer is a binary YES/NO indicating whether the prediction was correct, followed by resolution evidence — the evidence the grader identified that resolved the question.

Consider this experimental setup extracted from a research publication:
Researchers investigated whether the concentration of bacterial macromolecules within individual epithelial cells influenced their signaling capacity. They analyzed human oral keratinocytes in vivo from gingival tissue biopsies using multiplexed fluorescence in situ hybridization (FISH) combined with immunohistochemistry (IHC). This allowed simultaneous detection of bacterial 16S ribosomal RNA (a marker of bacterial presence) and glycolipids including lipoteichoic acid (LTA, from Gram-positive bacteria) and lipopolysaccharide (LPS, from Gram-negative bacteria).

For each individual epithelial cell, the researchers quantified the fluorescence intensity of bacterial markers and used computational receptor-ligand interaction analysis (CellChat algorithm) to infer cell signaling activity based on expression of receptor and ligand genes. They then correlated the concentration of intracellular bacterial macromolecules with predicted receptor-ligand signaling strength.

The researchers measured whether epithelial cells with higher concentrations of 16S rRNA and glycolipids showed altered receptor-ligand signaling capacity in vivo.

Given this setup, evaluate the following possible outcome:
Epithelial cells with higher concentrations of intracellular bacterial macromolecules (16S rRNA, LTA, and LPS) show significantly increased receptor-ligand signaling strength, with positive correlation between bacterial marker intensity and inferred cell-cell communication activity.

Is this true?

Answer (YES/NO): YES